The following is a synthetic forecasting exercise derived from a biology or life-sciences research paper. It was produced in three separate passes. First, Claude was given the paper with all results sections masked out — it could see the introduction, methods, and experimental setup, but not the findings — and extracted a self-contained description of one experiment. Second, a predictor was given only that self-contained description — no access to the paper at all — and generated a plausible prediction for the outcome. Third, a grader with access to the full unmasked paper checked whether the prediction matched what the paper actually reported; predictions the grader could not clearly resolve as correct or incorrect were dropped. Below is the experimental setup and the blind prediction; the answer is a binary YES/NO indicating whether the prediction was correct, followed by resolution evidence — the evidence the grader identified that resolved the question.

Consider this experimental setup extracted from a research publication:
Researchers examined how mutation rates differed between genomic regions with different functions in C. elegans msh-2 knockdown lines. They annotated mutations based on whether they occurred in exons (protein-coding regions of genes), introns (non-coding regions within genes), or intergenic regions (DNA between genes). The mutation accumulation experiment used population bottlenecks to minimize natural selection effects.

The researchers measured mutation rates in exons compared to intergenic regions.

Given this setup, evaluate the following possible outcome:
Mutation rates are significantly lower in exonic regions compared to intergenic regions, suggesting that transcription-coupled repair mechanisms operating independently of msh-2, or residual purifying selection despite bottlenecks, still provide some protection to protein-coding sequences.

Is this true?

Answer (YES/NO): NO